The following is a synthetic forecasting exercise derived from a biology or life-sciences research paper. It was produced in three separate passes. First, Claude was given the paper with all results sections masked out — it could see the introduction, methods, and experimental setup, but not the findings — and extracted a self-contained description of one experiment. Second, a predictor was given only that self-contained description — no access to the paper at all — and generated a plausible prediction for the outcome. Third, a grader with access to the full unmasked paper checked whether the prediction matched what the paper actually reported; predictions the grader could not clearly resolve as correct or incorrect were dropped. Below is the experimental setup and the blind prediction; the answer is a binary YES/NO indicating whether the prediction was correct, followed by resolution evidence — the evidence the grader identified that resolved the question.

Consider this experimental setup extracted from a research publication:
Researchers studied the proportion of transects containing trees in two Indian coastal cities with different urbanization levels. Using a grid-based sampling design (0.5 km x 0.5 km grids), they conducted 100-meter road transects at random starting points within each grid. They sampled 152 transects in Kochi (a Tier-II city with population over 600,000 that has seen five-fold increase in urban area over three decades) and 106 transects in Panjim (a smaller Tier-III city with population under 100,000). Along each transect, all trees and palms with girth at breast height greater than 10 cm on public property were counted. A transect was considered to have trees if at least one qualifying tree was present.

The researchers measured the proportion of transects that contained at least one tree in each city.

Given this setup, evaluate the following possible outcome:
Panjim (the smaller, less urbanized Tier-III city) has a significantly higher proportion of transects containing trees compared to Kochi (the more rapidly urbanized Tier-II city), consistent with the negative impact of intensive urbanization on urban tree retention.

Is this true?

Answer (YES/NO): YES